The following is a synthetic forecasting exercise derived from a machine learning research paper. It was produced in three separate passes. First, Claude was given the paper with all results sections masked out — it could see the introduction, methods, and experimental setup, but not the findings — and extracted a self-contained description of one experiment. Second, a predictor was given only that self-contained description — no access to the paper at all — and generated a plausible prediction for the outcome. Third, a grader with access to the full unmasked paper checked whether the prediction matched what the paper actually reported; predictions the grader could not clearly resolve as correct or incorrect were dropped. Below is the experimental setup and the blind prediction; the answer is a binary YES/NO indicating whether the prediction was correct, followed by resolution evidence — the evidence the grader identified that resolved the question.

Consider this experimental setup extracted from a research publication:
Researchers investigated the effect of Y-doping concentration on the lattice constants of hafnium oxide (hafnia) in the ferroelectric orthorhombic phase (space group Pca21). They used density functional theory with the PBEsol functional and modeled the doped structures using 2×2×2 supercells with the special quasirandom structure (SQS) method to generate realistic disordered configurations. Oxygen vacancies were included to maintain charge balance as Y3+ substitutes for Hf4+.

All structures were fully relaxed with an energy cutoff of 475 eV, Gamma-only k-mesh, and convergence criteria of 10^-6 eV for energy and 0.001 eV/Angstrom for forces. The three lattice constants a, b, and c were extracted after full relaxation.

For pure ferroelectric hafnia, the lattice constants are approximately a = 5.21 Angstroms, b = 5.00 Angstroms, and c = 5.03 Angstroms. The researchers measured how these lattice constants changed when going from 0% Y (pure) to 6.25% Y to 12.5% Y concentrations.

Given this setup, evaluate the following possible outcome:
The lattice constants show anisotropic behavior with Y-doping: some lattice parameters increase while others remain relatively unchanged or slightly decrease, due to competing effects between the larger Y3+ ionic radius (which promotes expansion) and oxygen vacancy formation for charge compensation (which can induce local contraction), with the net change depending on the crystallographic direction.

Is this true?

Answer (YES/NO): YES